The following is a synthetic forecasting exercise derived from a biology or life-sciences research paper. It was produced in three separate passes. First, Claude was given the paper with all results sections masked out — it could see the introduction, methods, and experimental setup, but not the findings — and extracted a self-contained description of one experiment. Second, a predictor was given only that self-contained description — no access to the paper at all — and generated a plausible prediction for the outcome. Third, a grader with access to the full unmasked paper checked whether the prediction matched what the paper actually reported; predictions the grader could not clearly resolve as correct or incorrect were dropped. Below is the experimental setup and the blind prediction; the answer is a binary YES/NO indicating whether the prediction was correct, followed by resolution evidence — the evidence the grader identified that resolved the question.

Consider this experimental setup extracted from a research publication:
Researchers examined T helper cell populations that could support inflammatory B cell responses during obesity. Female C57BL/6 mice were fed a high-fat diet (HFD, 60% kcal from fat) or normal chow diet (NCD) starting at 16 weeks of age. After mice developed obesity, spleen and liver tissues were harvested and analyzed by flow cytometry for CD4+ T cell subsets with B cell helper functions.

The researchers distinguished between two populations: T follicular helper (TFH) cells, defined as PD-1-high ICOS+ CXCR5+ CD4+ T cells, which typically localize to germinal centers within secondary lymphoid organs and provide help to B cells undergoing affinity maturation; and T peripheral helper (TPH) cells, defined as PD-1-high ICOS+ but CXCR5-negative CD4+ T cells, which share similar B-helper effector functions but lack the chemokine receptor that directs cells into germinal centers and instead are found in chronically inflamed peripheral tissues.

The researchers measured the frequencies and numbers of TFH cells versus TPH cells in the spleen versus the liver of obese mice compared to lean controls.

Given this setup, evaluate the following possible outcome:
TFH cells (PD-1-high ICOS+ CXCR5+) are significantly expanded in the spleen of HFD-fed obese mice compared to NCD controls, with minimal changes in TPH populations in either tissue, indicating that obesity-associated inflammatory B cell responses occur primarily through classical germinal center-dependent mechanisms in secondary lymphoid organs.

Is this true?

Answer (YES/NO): NO